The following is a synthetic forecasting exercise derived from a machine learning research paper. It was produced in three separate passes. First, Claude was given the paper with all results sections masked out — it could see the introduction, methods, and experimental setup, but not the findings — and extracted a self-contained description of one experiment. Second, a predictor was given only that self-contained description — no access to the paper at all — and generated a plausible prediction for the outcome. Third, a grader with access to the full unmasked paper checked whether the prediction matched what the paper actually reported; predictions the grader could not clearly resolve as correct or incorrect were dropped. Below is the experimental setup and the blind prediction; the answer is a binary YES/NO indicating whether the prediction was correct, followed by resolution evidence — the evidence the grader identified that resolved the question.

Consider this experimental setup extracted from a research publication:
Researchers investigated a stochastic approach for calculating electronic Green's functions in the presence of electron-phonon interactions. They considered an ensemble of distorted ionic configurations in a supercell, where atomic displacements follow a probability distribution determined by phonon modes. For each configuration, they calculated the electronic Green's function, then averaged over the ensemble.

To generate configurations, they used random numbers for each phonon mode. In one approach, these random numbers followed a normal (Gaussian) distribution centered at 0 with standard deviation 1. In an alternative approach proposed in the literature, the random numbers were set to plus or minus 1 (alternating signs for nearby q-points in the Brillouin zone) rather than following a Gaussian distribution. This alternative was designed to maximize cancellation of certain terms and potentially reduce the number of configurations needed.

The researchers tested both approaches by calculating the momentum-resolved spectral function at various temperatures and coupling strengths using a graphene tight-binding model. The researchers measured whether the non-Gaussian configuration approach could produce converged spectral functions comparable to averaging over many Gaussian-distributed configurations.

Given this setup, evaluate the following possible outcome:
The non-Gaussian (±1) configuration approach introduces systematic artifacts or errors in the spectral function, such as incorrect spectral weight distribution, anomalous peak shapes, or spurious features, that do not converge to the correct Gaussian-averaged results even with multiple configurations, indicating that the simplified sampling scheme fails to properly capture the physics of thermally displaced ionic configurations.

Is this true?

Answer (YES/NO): YES